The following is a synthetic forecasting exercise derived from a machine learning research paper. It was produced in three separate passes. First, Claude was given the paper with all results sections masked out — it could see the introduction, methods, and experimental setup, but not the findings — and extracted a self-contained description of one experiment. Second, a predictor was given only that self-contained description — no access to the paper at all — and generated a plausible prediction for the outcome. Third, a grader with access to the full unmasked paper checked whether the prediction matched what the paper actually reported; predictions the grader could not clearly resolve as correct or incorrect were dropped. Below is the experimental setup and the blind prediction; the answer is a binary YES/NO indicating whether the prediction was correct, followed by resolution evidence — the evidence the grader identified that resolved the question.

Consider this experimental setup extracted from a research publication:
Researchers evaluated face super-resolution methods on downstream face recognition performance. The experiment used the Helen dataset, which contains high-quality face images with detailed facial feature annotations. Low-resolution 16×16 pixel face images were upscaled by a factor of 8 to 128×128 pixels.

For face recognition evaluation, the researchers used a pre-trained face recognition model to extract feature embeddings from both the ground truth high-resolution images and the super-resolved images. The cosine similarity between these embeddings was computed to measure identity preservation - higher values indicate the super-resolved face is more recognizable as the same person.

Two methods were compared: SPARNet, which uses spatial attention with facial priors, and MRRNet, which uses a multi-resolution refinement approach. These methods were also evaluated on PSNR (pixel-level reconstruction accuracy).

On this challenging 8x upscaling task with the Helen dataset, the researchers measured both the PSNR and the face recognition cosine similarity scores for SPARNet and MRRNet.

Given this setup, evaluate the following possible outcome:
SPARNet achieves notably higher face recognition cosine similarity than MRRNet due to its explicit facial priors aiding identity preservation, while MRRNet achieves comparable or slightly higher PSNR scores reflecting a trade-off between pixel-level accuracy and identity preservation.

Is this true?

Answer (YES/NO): NO